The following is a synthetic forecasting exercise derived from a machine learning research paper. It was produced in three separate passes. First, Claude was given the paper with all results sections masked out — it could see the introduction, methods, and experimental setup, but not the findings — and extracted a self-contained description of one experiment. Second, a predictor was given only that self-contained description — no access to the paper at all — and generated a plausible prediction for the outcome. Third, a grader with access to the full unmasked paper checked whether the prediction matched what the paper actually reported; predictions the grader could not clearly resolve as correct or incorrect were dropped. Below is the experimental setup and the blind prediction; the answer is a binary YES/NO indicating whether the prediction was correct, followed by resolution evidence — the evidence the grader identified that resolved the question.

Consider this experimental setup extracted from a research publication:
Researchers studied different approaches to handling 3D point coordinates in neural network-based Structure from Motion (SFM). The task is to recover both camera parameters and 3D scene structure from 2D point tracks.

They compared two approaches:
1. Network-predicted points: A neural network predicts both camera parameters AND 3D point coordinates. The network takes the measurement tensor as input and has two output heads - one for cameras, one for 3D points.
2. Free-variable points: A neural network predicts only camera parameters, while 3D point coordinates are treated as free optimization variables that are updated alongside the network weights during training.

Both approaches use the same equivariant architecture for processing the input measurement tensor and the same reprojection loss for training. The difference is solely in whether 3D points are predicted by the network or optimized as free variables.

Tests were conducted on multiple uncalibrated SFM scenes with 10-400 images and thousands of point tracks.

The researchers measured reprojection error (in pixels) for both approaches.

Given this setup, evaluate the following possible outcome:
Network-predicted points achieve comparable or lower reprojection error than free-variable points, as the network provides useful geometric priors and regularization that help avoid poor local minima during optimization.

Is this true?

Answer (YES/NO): YES